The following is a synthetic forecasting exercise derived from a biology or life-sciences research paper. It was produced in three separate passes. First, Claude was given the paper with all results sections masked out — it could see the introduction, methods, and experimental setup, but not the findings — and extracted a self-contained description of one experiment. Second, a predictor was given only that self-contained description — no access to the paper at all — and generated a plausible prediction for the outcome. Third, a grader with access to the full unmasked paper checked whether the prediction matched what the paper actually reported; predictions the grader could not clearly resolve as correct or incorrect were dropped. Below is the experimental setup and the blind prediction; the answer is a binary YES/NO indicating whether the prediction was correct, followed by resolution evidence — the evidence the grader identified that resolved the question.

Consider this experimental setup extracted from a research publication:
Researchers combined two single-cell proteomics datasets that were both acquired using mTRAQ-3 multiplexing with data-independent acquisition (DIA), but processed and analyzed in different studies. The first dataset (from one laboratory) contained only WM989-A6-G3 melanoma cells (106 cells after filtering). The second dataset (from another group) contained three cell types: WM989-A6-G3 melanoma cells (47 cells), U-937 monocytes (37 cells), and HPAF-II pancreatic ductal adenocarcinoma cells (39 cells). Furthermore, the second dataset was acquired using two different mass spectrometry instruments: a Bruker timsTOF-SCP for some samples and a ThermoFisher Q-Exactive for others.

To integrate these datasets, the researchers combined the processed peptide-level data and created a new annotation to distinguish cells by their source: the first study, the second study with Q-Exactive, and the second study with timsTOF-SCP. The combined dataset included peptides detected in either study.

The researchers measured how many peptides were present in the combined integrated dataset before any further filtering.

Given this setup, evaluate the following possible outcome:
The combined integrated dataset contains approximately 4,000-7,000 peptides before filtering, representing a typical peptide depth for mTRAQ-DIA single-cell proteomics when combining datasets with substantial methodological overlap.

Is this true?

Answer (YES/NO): YES